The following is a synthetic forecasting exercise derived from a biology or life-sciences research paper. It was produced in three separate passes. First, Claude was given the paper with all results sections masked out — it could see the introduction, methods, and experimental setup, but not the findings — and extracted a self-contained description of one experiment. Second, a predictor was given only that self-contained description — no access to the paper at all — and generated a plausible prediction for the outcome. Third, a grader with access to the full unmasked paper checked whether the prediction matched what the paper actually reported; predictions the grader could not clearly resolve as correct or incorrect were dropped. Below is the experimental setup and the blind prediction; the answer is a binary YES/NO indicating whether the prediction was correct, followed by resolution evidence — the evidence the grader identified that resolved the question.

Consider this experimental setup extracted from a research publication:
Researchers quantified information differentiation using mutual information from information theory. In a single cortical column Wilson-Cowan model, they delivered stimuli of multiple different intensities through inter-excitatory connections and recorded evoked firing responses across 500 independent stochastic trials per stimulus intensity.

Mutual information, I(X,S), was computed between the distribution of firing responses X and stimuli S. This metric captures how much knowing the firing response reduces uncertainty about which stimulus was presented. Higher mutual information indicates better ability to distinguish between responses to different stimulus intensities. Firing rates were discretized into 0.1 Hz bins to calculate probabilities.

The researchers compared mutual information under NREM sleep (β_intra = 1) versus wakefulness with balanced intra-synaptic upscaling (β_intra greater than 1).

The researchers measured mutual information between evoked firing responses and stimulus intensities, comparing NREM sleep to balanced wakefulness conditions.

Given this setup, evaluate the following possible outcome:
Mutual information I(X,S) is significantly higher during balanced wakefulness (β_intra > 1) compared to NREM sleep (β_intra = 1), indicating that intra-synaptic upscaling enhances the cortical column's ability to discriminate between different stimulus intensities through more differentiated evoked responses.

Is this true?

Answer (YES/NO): NO